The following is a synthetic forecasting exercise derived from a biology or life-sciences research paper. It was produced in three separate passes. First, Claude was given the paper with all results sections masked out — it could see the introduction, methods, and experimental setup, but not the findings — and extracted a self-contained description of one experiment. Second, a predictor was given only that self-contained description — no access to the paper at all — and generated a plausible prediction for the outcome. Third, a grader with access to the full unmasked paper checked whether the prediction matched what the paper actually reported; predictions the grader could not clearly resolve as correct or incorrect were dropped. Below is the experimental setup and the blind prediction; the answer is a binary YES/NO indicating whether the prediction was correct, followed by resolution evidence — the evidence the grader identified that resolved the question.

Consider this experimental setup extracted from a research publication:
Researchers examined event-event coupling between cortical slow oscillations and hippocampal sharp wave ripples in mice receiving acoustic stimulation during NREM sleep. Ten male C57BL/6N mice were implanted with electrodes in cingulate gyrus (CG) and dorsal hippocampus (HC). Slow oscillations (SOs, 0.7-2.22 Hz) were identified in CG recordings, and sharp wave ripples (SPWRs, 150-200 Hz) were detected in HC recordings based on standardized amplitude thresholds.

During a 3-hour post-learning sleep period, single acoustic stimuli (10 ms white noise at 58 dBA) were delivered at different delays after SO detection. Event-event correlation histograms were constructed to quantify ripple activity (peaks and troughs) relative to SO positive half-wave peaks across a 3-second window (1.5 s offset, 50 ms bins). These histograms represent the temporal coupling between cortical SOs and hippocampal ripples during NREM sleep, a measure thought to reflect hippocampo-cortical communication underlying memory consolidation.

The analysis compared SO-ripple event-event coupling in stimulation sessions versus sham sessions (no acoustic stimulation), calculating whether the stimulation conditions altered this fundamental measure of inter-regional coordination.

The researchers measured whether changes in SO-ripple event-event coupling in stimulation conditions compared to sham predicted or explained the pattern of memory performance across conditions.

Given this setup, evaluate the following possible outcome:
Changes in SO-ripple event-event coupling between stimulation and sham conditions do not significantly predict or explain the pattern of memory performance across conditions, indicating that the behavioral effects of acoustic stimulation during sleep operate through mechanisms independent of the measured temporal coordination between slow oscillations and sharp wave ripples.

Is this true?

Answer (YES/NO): YES